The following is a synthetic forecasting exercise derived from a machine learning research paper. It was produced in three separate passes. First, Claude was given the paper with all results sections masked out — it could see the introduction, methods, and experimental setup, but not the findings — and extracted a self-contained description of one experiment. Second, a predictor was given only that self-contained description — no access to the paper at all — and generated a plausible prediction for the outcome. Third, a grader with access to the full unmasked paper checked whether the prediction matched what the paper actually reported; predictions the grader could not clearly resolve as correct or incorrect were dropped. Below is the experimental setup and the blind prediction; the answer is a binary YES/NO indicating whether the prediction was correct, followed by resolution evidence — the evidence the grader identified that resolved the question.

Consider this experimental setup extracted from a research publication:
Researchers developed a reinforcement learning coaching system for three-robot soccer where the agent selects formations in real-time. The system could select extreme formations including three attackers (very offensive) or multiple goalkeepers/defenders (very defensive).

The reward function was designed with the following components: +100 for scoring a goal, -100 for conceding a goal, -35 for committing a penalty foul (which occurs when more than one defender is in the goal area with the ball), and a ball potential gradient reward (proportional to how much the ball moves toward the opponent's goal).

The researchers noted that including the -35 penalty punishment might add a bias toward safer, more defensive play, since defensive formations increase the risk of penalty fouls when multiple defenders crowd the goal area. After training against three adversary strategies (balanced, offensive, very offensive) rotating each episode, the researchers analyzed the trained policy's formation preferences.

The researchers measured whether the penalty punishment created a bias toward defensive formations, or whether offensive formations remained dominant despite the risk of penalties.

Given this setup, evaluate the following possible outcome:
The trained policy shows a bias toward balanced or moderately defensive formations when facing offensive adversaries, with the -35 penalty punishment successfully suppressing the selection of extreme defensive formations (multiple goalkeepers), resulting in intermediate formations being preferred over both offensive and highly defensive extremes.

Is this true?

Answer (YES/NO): NO